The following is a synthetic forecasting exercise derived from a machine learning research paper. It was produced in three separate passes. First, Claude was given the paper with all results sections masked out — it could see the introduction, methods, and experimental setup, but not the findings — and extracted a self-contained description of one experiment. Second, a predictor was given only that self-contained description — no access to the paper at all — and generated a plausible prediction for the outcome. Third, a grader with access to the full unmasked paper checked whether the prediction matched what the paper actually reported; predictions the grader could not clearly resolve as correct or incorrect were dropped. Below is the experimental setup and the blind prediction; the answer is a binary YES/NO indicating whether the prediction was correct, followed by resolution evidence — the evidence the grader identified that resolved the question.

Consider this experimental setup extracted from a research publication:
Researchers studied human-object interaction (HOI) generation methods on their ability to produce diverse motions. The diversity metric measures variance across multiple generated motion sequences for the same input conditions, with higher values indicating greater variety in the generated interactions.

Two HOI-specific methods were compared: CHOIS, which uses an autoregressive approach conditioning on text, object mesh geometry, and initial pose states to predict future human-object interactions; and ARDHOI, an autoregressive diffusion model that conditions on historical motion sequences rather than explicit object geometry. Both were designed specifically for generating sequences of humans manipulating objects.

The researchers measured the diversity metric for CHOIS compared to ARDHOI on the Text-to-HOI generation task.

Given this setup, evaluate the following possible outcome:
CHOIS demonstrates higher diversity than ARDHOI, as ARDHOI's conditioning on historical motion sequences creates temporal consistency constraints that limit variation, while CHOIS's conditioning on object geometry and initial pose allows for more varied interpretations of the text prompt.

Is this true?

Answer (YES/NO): NO